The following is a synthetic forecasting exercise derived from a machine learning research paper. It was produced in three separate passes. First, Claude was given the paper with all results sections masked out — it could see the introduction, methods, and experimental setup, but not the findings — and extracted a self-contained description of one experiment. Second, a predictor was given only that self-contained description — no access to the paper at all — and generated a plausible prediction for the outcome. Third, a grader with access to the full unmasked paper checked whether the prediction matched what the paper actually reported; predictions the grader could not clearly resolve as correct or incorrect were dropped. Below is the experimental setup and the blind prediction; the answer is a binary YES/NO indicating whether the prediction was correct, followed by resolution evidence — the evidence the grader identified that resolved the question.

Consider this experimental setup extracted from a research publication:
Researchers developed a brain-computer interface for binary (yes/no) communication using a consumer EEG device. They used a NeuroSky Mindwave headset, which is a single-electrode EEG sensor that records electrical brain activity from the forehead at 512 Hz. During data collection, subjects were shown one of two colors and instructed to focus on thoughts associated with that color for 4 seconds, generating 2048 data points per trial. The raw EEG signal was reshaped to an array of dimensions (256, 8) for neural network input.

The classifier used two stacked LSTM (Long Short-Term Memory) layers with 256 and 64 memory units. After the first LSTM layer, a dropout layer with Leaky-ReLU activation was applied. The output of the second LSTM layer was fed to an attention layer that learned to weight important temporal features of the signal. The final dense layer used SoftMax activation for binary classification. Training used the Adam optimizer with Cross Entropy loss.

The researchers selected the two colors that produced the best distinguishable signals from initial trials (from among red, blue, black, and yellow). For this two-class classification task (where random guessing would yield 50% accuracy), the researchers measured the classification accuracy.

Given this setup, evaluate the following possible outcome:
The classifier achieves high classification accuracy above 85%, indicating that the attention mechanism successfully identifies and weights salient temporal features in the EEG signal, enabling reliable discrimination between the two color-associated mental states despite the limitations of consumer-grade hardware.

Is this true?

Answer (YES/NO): YES